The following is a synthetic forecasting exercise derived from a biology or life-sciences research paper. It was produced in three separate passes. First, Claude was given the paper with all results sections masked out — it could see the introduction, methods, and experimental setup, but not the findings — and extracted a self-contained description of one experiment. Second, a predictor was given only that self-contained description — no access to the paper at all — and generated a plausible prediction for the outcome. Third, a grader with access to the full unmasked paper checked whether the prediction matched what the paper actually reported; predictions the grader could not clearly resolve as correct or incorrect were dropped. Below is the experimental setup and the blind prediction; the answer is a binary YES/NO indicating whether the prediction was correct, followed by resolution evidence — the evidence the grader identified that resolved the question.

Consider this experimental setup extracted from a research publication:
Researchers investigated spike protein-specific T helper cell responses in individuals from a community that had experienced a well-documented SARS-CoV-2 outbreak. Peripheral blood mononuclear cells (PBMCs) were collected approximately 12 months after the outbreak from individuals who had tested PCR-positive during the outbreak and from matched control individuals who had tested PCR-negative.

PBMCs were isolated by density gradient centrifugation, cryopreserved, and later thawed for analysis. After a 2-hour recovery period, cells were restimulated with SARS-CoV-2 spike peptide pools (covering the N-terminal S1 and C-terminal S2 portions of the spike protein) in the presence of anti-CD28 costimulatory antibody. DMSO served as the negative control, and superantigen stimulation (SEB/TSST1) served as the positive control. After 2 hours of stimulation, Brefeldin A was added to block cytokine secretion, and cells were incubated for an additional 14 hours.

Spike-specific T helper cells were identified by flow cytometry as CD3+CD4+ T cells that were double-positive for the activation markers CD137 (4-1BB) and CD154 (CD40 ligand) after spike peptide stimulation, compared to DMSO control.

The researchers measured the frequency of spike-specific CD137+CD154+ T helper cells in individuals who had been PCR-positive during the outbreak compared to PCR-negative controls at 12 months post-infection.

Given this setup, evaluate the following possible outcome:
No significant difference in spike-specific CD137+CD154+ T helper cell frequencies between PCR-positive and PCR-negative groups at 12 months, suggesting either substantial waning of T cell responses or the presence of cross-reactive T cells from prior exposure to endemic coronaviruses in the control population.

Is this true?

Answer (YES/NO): NO